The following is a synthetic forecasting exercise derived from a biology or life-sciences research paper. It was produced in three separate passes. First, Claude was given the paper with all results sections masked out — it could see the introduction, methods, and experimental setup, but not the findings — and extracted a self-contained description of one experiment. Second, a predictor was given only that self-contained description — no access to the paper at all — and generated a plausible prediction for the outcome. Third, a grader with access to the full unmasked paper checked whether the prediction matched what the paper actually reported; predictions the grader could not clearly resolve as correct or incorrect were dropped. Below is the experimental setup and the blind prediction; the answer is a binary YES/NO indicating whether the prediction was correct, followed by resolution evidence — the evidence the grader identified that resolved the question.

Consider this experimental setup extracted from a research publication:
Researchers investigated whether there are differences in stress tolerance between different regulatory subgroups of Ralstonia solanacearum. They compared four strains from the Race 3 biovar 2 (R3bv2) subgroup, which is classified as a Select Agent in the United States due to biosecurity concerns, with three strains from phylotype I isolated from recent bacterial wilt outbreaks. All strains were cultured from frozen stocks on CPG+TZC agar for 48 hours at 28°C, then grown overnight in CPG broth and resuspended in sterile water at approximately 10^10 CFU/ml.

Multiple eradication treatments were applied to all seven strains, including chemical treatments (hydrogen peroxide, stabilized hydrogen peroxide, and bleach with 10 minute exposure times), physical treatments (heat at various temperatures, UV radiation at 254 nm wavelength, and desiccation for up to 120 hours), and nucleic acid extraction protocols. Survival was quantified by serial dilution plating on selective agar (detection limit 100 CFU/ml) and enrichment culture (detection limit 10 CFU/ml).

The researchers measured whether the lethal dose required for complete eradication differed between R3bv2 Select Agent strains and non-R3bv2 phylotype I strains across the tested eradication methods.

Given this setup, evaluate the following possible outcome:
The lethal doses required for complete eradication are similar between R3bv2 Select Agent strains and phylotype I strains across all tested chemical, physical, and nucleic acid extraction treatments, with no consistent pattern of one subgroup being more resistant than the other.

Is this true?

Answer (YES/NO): YES